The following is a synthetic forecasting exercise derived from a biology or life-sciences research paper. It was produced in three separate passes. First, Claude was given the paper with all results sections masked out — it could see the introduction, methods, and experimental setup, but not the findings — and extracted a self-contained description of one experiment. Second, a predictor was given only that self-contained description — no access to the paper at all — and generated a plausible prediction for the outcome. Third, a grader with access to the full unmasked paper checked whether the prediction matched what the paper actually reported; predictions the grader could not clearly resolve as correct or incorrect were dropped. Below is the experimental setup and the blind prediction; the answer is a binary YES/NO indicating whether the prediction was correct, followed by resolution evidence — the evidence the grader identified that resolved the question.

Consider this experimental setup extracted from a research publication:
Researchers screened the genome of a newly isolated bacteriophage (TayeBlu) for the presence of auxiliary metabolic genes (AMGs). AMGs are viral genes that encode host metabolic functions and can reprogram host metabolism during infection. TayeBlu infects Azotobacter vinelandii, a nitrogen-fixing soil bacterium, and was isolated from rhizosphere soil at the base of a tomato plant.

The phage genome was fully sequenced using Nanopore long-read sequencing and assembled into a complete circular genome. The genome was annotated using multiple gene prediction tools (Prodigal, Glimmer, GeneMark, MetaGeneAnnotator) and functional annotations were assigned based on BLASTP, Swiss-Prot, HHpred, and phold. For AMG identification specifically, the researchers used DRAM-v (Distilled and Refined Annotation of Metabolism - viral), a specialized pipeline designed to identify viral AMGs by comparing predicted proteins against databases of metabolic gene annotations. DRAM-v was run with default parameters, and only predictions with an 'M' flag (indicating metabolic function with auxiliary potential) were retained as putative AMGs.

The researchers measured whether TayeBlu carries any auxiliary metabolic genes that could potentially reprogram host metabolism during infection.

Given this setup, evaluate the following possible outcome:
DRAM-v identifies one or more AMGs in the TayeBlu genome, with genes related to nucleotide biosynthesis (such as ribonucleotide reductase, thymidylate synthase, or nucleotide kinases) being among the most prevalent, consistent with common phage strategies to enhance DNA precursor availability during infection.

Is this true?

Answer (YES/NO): NO